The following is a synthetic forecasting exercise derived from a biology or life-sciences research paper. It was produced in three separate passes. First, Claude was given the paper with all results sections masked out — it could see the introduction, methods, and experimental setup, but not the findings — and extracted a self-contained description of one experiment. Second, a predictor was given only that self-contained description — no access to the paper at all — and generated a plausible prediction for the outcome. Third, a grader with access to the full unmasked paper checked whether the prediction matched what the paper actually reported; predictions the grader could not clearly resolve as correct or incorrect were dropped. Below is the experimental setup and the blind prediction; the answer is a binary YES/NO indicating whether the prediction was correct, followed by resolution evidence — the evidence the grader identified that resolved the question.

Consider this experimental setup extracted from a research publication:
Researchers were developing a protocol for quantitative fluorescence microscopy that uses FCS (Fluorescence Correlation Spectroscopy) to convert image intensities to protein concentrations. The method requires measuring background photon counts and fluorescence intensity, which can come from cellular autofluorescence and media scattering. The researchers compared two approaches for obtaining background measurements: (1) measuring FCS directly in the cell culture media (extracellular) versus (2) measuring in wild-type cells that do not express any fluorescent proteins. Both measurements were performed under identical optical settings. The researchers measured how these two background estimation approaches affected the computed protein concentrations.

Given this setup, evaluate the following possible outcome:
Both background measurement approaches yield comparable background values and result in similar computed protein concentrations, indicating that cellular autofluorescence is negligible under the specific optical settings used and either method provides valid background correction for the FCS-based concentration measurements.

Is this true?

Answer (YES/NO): NO